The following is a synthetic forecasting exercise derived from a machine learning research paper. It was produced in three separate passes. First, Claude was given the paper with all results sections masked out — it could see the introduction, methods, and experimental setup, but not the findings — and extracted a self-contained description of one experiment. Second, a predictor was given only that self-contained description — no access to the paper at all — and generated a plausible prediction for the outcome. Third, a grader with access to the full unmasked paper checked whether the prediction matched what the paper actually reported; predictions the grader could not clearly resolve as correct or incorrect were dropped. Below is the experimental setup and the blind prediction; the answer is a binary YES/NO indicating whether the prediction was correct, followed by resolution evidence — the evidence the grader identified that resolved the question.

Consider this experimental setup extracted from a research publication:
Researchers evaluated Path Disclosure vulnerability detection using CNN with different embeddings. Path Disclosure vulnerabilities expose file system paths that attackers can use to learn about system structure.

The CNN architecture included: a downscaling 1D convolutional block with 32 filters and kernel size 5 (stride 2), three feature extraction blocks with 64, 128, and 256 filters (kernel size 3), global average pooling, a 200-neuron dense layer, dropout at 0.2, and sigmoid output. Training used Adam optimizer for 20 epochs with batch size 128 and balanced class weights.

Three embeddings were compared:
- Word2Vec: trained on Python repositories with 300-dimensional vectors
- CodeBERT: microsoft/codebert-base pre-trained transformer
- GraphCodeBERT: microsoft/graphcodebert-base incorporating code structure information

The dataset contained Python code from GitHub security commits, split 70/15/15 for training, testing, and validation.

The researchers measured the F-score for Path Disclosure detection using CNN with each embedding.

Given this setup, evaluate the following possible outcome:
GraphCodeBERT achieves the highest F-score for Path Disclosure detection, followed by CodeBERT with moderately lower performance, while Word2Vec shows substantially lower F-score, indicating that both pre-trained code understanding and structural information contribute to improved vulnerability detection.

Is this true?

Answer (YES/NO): NO